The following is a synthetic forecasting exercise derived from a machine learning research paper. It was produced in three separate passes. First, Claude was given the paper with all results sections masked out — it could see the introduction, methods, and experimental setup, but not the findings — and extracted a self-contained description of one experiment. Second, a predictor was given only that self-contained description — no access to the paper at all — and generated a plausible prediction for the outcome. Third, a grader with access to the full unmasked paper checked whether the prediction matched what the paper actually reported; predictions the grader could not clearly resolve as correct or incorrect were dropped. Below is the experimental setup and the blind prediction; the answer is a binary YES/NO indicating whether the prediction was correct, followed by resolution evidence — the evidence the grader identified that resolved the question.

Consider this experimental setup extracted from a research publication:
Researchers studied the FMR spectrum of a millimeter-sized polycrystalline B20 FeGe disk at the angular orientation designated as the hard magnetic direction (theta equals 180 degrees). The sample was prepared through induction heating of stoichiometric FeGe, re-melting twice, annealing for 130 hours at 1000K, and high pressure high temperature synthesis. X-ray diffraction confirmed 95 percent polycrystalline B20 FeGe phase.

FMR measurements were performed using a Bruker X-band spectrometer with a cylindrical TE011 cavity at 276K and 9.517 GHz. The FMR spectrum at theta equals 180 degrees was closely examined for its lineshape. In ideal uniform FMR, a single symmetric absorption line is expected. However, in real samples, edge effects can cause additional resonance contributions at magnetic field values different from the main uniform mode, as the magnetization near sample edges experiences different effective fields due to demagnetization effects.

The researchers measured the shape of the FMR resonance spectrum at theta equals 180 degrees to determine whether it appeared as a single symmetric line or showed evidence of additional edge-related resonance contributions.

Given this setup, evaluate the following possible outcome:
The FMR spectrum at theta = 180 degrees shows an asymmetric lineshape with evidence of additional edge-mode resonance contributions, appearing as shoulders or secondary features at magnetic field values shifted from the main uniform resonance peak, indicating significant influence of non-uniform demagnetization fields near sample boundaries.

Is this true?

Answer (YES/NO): YES